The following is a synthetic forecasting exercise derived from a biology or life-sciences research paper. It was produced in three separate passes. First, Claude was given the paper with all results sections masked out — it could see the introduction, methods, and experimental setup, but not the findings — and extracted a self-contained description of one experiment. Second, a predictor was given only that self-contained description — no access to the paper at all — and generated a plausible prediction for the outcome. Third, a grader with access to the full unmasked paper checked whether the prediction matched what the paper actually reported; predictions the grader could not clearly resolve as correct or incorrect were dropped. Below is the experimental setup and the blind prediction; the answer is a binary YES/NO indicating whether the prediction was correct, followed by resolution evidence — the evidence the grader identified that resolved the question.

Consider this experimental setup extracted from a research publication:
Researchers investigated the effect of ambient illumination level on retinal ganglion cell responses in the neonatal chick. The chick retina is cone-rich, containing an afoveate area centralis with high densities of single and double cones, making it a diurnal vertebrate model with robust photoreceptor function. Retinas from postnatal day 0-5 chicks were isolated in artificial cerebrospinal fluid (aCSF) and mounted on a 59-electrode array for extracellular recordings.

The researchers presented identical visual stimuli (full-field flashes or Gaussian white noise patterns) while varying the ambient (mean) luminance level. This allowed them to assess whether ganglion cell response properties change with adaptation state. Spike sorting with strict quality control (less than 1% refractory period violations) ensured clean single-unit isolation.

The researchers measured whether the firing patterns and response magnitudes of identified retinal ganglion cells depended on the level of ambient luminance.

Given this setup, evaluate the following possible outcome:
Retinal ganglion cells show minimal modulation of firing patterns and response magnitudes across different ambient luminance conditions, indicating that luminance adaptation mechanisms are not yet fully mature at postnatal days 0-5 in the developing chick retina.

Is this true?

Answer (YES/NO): NO